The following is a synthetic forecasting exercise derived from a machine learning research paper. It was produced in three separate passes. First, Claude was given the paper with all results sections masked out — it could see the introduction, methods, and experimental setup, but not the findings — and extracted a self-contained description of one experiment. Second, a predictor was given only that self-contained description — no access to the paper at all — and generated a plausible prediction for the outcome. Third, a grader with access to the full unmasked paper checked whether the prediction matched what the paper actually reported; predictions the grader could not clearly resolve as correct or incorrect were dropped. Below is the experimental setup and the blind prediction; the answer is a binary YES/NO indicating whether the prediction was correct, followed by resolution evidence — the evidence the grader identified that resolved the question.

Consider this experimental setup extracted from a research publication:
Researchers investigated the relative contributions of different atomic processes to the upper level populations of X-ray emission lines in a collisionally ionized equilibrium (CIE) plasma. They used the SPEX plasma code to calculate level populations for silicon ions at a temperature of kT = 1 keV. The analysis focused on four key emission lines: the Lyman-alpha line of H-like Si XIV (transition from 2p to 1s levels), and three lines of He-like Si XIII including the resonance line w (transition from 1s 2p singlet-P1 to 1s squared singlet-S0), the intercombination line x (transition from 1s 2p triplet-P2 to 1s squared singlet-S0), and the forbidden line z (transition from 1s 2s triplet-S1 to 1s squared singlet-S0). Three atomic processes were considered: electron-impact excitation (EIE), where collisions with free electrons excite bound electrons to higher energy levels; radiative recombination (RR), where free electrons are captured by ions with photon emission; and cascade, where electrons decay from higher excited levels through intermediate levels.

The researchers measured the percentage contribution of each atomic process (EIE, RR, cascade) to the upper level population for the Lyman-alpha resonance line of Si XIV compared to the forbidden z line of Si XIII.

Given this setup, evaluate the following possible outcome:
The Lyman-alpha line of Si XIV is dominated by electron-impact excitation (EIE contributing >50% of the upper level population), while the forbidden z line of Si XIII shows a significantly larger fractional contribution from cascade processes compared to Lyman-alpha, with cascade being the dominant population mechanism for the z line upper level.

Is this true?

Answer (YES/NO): YES